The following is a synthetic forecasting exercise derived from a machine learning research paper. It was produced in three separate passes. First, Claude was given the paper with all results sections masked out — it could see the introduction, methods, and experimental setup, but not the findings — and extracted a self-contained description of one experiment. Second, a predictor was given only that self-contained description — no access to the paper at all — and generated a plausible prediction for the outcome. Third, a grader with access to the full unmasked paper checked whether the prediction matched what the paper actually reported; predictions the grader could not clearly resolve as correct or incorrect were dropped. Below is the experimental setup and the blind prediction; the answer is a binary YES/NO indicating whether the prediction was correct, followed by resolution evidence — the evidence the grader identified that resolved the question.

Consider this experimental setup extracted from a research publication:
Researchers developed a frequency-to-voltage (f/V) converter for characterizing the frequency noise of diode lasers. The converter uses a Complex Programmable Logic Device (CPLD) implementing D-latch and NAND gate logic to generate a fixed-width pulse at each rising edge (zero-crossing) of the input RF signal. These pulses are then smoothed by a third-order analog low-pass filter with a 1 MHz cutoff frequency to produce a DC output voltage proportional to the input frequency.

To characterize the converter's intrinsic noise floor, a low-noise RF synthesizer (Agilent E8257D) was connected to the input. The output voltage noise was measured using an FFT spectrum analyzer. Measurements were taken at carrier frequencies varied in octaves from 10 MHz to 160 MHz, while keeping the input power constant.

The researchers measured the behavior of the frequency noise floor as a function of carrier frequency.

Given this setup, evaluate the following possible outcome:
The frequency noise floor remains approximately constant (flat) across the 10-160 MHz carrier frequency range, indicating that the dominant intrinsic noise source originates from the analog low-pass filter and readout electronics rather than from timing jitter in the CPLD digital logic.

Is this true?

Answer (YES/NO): NO